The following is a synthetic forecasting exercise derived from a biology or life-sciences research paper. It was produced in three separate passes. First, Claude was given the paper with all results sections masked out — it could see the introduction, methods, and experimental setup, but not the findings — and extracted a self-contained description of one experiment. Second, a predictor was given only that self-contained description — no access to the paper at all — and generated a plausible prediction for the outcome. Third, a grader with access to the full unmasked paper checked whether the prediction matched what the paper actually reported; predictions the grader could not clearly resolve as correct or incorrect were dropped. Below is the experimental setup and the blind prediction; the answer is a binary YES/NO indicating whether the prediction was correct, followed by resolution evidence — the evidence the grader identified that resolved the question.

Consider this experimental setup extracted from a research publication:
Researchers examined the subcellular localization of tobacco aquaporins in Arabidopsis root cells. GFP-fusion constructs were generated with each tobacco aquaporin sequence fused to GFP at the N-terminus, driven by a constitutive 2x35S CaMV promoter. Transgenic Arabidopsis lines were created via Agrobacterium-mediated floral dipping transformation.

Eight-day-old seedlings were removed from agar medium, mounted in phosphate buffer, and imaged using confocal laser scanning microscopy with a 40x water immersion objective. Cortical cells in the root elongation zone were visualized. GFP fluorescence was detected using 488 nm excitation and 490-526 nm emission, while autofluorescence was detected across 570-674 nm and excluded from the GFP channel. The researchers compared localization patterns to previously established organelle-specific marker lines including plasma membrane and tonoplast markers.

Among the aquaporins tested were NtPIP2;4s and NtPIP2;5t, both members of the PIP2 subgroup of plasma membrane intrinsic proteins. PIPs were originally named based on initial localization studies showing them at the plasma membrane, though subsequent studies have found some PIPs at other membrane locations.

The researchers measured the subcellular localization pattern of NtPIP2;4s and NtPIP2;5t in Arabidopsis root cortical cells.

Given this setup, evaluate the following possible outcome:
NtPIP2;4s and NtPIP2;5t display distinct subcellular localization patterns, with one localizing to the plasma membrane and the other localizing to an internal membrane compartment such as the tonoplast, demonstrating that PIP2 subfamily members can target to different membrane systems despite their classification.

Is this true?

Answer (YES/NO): NO